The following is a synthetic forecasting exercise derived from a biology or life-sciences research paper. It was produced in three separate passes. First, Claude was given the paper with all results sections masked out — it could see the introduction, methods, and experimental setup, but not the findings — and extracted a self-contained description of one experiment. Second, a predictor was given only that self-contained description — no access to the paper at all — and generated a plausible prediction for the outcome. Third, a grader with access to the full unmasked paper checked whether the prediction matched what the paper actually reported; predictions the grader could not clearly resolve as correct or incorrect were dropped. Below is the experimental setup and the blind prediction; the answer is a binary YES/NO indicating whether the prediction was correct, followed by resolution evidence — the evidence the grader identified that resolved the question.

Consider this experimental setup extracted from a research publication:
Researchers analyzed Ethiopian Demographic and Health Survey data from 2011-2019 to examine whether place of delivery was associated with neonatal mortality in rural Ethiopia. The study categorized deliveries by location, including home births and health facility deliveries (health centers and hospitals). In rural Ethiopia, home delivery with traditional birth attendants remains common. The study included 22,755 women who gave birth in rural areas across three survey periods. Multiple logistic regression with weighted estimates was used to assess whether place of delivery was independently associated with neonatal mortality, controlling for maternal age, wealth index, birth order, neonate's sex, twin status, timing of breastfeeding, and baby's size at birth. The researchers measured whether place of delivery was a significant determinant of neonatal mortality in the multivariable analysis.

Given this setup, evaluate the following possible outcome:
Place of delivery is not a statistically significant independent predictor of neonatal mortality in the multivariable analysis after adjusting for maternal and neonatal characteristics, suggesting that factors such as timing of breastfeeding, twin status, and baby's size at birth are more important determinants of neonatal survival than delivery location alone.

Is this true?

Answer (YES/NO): YES